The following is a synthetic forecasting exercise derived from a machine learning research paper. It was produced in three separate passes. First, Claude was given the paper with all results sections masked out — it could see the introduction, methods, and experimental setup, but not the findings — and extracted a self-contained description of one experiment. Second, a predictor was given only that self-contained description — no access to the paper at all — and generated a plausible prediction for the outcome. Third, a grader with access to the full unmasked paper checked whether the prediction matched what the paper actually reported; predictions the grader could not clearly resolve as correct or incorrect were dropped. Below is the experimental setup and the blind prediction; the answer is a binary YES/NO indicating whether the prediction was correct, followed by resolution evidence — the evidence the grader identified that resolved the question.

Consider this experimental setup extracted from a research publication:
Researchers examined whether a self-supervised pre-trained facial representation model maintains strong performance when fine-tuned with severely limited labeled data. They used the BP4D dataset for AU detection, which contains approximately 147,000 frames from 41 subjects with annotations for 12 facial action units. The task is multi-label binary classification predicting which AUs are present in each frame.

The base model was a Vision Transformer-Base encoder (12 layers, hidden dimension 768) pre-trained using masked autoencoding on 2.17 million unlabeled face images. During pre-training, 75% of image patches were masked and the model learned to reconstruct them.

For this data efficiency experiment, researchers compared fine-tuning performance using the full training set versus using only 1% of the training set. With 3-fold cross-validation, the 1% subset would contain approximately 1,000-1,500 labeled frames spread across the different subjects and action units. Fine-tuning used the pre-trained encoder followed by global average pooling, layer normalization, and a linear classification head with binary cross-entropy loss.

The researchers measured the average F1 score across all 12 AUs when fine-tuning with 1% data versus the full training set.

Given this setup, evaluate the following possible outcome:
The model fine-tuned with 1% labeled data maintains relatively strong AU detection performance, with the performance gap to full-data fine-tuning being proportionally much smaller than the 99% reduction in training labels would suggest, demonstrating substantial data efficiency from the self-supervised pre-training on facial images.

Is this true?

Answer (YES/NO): YES